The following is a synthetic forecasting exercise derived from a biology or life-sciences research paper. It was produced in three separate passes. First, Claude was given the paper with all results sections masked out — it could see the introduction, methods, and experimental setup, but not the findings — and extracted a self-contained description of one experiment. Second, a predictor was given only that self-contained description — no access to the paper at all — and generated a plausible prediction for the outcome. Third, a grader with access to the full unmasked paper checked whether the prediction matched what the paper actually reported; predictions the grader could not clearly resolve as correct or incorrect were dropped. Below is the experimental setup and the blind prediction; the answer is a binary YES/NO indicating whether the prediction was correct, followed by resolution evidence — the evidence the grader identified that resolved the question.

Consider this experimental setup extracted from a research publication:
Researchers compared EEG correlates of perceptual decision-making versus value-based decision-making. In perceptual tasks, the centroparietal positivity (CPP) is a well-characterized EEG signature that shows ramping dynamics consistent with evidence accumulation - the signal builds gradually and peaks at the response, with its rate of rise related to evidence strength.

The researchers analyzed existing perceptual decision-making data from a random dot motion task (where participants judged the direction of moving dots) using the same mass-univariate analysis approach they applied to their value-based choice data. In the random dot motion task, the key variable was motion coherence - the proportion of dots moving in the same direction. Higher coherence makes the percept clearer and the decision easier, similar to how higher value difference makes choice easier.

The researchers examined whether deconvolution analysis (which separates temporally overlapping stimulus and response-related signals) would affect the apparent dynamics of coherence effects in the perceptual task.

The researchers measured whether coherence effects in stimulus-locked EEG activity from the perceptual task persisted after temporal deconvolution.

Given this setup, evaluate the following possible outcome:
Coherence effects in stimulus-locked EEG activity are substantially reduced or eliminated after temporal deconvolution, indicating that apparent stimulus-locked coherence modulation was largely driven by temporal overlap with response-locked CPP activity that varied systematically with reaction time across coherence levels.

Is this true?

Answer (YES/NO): NO